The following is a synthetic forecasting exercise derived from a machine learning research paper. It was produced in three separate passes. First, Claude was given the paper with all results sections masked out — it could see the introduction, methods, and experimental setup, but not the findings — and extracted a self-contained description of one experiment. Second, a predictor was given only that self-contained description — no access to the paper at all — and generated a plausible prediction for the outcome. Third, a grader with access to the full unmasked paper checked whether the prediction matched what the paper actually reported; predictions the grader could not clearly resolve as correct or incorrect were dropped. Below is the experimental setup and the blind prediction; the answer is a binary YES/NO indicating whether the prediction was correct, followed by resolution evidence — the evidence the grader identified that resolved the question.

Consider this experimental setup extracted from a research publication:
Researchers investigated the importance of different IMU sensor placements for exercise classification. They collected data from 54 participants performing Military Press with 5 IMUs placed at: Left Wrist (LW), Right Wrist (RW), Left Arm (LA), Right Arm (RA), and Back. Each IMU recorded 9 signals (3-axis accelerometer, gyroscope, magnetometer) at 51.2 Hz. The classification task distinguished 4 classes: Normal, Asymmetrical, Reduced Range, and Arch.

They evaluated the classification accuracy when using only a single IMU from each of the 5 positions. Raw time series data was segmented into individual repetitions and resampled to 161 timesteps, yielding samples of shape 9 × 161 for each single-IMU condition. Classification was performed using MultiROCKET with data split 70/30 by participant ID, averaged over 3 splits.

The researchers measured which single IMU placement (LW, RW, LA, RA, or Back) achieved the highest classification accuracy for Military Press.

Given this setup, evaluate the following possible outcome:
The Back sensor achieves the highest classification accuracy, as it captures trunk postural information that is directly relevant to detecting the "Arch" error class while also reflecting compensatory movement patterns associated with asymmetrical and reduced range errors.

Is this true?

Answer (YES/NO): NO